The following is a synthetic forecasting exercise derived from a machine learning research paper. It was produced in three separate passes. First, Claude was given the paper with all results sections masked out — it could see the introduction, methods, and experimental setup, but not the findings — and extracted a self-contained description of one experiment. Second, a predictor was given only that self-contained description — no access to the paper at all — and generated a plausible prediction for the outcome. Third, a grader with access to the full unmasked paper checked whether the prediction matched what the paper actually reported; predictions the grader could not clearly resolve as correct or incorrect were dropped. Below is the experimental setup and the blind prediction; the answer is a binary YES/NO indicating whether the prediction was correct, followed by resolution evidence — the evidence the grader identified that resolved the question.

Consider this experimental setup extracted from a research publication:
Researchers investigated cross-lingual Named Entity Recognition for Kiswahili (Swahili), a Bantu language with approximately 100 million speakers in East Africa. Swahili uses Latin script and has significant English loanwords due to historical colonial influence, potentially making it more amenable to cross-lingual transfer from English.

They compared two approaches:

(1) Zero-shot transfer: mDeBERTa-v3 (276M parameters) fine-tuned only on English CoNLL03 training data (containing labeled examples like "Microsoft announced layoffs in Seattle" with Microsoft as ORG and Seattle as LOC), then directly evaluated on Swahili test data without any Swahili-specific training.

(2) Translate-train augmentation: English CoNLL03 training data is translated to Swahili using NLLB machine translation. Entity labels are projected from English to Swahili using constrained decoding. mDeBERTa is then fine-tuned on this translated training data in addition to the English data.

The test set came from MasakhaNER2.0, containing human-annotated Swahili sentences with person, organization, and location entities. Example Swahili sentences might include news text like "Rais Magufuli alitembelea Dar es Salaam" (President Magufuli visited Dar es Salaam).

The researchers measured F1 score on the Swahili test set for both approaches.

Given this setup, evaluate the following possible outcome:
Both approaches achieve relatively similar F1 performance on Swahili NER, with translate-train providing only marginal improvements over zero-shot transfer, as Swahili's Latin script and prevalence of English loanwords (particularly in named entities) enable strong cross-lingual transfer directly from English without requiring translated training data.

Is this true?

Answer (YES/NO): NO